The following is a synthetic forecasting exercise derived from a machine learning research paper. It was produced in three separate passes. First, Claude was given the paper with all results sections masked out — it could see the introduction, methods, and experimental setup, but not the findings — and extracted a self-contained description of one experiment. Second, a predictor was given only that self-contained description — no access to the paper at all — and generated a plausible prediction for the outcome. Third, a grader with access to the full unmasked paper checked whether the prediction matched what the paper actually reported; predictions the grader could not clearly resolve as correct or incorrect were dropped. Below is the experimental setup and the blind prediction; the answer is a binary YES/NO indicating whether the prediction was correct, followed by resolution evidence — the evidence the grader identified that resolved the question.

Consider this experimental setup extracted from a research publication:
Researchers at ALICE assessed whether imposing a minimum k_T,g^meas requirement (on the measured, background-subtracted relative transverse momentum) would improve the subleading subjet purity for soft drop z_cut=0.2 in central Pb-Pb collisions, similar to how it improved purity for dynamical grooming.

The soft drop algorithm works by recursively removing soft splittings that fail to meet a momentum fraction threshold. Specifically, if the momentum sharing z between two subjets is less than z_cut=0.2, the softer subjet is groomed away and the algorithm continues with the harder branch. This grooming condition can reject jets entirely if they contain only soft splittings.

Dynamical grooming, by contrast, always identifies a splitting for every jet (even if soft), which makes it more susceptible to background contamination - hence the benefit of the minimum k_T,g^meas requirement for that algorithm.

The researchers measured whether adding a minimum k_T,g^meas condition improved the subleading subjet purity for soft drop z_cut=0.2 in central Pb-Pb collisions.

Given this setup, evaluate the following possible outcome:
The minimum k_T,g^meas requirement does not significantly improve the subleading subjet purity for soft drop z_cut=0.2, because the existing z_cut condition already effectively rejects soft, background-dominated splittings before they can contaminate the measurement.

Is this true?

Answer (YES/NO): YES